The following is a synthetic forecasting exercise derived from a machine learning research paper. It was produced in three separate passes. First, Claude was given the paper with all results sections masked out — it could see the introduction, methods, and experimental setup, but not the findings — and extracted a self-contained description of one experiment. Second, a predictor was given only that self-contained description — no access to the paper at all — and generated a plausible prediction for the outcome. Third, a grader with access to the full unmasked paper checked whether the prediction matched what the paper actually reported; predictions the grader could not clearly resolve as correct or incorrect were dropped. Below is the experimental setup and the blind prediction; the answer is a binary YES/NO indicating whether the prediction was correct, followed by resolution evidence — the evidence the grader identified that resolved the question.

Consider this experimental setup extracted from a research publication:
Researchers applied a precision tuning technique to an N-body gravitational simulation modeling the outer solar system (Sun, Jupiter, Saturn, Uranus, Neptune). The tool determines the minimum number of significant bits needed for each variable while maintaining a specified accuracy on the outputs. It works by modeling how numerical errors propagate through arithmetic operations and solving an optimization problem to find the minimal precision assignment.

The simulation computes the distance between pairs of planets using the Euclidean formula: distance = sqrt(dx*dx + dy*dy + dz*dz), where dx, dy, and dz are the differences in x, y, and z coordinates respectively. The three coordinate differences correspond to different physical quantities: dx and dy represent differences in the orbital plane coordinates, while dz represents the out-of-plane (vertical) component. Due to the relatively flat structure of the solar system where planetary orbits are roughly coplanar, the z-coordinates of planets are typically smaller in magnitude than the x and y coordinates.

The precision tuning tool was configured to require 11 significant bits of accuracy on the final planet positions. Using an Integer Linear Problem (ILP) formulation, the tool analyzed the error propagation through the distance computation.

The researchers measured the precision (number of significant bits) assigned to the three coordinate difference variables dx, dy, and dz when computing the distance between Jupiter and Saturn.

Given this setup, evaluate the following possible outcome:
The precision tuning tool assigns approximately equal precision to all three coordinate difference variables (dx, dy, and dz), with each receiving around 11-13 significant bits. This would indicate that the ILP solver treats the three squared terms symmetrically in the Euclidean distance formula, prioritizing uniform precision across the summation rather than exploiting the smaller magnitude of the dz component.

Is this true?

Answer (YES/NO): NO